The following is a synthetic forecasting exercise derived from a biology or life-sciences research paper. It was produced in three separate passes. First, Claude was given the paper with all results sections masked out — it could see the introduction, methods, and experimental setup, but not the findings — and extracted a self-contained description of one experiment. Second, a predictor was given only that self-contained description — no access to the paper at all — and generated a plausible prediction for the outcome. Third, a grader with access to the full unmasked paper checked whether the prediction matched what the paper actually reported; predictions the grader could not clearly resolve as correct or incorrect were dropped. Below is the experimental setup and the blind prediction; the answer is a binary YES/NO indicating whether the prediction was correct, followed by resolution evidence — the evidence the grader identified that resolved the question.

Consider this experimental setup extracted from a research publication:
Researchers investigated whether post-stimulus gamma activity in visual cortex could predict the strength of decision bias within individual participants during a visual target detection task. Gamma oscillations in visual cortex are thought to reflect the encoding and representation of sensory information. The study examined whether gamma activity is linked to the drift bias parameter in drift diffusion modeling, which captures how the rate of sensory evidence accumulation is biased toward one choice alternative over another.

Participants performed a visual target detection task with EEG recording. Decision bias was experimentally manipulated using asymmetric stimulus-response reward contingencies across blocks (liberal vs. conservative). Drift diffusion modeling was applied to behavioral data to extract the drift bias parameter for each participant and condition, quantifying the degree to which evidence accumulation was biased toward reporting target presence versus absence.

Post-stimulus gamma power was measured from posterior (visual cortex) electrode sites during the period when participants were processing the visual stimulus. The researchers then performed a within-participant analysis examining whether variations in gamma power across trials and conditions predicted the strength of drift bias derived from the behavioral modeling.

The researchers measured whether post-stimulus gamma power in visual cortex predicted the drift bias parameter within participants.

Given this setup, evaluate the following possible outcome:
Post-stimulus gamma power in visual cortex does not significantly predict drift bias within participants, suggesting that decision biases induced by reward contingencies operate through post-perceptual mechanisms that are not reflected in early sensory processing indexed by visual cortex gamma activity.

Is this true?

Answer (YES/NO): NO